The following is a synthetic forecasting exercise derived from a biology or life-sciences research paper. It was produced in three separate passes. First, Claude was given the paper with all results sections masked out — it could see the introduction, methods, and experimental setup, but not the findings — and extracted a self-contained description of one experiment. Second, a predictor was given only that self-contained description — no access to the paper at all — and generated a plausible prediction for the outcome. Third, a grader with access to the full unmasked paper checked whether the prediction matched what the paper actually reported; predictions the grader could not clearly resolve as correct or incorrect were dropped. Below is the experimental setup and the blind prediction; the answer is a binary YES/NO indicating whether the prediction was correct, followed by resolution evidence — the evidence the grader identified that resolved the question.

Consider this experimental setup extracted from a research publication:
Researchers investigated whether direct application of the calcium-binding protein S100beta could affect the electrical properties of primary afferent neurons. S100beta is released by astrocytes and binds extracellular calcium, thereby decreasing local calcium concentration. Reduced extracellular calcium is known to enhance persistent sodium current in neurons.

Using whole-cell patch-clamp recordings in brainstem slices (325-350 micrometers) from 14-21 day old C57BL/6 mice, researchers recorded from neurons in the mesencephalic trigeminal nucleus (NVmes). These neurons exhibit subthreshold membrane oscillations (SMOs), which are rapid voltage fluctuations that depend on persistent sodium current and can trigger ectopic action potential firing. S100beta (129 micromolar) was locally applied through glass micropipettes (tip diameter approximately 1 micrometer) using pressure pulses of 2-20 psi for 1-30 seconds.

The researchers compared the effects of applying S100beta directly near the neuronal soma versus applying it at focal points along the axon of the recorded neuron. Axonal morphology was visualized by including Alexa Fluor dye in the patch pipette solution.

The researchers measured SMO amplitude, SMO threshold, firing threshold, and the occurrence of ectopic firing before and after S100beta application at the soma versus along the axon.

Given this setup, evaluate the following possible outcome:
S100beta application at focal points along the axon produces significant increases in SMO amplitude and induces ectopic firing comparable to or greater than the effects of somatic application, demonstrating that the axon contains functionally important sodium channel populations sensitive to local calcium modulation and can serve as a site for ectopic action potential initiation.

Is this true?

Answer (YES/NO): YES